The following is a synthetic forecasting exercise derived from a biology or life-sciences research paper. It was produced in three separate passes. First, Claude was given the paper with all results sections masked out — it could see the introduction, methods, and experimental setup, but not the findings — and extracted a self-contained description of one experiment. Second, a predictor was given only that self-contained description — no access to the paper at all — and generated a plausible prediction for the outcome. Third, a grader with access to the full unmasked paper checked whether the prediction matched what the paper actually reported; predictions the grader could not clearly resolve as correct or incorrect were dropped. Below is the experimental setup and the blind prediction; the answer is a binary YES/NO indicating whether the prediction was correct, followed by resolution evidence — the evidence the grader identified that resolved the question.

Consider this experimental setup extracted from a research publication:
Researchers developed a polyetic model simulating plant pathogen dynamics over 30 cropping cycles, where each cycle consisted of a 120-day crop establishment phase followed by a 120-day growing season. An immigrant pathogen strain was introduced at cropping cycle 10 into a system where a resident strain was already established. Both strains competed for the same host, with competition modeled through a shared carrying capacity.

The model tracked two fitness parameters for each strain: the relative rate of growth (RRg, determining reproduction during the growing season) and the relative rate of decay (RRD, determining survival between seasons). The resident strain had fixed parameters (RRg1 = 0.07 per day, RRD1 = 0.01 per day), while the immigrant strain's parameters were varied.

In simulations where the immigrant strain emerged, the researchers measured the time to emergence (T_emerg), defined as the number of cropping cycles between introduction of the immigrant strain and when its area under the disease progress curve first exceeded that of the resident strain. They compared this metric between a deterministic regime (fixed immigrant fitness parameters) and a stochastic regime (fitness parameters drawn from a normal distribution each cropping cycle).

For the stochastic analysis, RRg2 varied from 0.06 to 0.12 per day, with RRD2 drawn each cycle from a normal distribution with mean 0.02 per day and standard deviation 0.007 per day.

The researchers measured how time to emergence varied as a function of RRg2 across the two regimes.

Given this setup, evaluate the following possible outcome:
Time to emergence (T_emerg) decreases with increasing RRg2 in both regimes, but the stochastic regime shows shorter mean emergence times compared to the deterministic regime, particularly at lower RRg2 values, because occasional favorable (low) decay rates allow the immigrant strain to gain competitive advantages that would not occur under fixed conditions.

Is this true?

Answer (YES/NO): NO